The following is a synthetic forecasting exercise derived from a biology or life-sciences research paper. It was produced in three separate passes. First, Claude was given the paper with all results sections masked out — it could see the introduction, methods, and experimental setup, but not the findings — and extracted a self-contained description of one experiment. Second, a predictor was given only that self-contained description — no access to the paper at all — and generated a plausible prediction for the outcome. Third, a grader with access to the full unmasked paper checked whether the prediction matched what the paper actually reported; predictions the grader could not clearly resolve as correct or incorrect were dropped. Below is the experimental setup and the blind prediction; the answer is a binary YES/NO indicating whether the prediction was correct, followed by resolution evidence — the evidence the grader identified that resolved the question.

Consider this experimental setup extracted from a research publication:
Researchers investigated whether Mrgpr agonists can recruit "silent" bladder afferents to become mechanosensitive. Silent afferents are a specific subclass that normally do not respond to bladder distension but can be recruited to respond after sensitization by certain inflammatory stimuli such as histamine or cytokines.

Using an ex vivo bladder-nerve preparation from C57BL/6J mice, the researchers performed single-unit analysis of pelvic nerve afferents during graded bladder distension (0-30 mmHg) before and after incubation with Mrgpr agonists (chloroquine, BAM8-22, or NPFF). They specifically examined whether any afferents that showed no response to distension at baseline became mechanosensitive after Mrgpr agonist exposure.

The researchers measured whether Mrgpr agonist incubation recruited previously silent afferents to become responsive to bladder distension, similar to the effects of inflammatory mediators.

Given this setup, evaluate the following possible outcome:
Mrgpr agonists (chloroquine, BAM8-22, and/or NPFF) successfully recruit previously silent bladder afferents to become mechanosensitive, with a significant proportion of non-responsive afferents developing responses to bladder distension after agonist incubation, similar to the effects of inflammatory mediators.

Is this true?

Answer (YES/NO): NO